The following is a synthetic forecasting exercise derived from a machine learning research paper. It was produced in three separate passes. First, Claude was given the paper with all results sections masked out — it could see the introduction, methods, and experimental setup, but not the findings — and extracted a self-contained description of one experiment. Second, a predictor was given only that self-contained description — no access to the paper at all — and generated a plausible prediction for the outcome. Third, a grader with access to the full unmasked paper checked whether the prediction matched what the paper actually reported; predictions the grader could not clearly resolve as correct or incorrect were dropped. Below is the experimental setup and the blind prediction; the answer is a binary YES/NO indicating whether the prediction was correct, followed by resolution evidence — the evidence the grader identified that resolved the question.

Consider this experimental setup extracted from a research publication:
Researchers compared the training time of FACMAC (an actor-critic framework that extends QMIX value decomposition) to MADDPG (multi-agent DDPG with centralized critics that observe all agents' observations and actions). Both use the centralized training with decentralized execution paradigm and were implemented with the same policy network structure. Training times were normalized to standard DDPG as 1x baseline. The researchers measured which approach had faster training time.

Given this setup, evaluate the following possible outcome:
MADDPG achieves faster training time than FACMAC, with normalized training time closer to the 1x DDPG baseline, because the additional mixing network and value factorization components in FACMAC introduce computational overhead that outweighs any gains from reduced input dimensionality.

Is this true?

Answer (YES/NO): NO